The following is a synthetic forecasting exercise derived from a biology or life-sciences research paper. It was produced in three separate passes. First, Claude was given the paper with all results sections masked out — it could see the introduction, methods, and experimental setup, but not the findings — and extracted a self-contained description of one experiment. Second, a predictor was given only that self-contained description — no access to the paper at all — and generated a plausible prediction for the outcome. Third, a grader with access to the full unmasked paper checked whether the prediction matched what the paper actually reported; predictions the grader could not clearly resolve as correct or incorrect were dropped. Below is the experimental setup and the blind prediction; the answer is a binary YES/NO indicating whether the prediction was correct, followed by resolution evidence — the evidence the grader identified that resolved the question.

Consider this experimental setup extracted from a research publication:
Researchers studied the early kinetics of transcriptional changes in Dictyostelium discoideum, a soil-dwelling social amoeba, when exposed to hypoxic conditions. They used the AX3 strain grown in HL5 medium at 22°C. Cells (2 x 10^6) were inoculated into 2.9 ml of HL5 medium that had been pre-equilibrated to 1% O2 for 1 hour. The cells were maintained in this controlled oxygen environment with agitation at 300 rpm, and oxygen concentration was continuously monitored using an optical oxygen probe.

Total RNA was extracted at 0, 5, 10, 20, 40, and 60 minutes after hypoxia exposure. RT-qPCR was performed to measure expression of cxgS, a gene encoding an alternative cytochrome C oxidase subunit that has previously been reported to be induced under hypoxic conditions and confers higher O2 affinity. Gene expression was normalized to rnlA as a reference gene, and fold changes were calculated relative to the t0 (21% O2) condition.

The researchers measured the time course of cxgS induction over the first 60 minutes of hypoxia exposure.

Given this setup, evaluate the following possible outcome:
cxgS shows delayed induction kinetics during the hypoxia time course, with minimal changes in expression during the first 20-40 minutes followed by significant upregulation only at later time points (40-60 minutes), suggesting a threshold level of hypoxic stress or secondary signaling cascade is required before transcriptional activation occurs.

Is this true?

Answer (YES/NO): NO